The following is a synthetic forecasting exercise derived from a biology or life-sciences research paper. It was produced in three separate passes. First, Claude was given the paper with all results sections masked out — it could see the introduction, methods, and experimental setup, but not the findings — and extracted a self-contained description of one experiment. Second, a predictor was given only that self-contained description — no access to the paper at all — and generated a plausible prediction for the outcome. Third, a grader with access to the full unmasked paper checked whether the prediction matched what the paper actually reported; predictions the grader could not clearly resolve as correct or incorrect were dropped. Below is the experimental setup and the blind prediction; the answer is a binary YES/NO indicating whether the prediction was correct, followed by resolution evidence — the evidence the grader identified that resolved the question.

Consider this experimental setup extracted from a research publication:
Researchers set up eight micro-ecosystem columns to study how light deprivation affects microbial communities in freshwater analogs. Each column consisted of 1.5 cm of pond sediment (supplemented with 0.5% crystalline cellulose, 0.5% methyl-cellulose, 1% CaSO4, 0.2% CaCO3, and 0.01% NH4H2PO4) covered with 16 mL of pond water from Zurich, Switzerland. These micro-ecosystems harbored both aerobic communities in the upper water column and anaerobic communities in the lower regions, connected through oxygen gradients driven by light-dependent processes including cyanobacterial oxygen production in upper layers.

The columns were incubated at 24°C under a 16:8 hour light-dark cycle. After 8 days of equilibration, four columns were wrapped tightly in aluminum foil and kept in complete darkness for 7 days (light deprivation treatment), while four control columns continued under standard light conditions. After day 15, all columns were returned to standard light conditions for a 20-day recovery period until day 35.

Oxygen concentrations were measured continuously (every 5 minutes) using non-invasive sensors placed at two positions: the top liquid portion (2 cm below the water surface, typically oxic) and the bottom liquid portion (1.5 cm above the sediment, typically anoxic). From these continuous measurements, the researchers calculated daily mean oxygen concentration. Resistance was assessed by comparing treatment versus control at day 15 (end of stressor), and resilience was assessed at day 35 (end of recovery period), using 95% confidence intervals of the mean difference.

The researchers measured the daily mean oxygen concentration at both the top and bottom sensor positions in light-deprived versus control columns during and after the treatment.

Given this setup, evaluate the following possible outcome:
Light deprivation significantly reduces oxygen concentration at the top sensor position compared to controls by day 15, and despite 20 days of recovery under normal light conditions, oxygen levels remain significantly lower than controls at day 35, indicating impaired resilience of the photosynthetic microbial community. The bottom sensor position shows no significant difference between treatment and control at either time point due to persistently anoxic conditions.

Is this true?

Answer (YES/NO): NO